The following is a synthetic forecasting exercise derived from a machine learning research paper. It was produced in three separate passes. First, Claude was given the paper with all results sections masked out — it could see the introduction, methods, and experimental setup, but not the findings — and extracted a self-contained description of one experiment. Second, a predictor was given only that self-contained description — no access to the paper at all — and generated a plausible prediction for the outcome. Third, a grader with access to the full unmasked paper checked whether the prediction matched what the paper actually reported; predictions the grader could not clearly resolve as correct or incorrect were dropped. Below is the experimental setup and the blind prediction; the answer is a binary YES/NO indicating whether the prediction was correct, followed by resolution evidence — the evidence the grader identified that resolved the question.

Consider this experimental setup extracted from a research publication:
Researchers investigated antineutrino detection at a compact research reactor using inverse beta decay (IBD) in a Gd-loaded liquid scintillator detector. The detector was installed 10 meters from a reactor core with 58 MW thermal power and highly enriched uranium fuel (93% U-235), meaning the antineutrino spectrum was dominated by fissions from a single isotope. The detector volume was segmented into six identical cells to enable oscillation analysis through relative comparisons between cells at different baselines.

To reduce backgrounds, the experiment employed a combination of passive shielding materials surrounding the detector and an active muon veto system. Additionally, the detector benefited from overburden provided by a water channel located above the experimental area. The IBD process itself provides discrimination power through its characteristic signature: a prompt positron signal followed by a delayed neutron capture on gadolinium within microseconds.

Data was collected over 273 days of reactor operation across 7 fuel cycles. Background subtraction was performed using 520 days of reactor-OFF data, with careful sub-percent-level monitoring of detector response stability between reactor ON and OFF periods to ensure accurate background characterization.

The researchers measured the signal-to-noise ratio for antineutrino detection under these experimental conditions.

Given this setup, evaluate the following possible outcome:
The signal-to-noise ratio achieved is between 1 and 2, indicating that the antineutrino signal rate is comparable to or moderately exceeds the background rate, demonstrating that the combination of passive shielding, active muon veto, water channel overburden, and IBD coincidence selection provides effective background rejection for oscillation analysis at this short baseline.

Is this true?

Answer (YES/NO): NO